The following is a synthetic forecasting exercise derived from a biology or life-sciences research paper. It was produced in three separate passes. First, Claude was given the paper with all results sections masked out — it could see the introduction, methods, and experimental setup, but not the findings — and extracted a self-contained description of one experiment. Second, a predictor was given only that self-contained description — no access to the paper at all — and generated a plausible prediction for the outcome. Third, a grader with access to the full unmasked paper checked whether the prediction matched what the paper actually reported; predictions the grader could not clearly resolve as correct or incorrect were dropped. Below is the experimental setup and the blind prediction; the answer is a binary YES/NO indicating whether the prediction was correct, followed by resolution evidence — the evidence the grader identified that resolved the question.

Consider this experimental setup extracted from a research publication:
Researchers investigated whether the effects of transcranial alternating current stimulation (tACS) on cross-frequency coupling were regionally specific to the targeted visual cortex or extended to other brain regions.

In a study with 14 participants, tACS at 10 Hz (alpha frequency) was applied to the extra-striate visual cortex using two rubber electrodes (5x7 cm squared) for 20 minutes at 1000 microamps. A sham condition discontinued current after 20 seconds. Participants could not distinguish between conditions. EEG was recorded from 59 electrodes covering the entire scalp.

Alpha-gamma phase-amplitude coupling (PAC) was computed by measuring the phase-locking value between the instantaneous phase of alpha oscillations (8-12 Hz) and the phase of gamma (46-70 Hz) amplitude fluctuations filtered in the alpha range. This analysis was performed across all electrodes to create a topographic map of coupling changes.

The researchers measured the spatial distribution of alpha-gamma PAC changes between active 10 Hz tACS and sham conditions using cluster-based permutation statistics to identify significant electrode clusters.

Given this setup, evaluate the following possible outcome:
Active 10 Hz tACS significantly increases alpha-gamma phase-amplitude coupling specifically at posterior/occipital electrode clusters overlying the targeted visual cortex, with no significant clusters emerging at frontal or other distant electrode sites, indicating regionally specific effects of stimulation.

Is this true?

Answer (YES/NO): YES